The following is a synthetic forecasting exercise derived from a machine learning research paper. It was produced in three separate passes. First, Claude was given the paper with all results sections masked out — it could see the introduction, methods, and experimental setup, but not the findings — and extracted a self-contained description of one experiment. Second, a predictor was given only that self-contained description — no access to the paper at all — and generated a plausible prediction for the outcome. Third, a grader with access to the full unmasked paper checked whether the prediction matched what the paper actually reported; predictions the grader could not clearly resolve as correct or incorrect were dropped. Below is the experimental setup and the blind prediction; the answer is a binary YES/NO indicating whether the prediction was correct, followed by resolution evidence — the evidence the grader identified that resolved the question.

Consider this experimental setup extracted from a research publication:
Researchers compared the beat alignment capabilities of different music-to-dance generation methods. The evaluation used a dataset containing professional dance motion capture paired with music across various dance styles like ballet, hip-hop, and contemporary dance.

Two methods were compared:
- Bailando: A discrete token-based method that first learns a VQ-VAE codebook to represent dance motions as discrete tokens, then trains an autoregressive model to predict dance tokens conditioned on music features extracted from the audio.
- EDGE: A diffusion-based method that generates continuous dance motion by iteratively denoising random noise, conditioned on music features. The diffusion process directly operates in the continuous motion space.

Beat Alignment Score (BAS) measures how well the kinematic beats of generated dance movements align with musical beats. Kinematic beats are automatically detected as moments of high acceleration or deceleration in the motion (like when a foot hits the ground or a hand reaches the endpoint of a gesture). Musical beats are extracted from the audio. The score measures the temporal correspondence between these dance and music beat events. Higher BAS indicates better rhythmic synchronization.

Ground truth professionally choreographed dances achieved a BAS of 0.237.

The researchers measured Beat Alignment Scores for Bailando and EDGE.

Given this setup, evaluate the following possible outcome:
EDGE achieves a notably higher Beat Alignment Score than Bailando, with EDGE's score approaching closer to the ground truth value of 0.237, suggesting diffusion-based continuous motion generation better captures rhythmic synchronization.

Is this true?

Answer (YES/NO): NO